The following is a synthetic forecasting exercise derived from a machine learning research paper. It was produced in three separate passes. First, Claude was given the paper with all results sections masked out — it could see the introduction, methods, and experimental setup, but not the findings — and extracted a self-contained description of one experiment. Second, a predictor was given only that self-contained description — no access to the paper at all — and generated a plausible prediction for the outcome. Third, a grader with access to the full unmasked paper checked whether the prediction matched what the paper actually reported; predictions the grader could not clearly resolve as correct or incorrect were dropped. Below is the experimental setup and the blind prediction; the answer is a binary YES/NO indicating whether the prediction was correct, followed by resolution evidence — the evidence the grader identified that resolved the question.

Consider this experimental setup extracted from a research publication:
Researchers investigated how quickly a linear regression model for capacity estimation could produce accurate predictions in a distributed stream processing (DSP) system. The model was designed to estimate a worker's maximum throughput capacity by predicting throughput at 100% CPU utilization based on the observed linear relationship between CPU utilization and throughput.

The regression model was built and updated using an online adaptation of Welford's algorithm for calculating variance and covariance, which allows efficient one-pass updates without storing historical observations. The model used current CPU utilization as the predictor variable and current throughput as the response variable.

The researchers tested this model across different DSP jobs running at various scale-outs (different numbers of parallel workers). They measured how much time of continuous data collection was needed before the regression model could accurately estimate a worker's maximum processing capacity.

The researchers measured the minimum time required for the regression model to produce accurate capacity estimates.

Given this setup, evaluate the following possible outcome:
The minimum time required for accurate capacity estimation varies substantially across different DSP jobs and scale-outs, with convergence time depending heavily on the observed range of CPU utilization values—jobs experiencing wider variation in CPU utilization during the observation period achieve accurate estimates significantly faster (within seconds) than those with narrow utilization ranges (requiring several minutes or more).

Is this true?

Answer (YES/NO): NO